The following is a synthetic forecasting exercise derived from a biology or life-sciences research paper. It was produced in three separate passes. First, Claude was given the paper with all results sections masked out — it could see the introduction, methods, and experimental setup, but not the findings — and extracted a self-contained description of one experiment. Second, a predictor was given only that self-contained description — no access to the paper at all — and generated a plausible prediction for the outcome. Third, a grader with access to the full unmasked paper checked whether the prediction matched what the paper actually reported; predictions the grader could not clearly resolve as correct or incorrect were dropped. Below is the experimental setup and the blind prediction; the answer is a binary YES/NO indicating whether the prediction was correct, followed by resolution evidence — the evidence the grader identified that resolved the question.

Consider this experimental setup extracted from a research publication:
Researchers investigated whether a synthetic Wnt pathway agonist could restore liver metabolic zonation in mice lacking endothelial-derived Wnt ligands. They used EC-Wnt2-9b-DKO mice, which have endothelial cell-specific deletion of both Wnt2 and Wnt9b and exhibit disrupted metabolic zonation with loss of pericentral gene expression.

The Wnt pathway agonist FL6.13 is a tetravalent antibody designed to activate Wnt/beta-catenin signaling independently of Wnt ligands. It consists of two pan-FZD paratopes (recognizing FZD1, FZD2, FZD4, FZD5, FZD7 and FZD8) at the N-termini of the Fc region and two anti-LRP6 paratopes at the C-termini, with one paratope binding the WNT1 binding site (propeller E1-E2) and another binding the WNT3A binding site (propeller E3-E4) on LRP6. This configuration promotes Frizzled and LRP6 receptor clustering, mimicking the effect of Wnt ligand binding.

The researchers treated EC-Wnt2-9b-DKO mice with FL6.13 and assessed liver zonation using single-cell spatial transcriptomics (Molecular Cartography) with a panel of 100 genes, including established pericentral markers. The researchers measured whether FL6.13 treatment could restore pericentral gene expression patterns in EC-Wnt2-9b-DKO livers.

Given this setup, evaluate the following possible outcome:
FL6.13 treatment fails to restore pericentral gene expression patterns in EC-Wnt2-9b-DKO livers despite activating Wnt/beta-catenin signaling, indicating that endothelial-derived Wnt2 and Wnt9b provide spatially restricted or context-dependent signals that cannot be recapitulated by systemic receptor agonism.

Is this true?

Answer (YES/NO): NO